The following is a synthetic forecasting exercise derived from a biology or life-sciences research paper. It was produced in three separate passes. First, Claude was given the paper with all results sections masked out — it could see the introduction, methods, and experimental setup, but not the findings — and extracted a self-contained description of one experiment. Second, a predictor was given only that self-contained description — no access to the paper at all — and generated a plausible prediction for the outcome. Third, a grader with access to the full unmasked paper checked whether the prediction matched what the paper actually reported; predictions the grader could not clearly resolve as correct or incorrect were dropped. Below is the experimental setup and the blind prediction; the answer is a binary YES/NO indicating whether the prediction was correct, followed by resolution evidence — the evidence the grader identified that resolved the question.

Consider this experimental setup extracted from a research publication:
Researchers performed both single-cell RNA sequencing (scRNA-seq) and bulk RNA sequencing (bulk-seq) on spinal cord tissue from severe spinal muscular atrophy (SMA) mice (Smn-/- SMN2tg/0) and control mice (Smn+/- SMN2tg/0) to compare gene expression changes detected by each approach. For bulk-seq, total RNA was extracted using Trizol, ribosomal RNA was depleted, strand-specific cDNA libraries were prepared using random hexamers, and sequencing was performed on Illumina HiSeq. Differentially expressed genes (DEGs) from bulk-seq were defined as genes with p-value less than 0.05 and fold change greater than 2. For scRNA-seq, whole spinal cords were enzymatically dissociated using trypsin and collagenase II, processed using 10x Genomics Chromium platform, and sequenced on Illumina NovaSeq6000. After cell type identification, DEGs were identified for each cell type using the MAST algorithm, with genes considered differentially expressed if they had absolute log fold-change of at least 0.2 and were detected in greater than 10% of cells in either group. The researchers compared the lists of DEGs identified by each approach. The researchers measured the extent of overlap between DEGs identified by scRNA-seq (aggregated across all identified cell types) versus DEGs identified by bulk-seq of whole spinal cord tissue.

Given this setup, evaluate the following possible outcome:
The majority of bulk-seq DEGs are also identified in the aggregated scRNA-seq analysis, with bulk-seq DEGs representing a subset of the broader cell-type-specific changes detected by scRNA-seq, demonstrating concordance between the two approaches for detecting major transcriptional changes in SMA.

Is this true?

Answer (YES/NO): NO